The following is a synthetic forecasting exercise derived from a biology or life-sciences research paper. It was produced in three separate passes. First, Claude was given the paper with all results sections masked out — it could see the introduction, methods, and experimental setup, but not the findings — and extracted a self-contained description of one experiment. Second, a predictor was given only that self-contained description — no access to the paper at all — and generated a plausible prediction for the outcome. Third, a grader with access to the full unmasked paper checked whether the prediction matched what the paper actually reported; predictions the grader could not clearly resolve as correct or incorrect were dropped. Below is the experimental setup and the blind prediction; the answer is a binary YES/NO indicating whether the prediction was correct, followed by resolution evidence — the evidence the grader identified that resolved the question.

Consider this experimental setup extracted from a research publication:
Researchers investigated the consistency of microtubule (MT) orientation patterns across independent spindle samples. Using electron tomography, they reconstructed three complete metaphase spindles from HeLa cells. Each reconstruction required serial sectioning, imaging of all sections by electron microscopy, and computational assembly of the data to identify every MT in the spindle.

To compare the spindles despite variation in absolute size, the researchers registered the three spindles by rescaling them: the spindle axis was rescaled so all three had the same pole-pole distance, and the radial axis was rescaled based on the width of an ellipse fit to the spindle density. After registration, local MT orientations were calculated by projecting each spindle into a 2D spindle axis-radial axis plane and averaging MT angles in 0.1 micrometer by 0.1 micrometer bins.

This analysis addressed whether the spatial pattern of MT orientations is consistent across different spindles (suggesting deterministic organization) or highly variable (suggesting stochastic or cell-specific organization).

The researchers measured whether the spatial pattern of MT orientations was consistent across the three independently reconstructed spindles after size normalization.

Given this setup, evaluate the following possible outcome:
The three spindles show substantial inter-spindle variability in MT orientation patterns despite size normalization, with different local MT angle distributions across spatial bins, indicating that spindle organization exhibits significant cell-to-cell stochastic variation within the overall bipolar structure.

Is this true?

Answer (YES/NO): NO